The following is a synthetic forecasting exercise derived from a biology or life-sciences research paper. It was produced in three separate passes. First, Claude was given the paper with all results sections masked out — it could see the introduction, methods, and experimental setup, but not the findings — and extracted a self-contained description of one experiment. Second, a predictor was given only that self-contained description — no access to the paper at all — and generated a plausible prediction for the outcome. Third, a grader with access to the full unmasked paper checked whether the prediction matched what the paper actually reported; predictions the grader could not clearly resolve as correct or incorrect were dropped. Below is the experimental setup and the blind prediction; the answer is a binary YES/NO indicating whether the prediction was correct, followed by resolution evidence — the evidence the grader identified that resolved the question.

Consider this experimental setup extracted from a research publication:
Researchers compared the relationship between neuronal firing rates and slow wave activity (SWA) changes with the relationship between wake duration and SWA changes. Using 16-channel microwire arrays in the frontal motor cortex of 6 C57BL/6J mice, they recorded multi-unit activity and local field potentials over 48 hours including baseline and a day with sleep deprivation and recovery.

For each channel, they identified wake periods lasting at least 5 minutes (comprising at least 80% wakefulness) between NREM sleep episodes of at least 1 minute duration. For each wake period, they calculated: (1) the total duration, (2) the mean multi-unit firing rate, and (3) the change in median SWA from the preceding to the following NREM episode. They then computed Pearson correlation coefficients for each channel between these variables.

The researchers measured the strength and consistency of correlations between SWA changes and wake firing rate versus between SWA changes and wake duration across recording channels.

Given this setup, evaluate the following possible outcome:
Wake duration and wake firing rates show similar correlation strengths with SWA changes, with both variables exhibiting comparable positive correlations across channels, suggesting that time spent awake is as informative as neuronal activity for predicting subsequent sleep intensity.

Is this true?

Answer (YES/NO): NO